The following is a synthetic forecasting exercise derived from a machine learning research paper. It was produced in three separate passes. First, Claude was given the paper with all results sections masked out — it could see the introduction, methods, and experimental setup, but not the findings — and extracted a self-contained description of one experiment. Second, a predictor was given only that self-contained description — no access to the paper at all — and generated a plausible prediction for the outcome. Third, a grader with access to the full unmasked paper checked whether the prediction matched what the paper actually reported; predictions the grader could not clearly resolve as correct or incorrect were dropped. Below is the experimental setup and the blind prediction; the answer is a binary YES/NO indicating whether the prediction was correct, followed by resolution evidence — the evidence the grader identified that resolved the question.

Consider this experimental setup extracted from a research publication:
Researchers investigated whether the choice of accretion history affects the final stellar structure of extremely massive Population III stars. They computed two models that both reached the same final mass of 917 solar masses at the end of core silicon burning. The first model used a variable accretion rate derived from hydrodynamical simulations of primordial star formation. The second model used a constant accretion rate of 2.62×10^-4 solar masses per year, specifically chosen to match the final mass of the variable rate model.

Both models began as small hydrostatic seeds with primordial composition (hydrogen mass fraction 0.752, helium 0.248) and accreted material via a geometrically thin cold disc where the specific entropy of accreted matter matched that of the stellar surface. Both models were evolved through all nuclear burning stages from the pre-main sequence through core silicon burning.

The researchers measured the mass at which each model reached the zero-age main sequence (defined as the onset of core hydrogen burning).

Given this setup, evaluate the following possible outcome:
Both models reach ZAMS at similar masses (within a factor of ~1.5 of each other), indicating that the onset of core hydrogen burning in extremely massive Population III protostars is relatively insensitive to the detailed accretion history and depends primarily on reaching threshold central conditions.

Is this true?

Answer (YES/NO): NO